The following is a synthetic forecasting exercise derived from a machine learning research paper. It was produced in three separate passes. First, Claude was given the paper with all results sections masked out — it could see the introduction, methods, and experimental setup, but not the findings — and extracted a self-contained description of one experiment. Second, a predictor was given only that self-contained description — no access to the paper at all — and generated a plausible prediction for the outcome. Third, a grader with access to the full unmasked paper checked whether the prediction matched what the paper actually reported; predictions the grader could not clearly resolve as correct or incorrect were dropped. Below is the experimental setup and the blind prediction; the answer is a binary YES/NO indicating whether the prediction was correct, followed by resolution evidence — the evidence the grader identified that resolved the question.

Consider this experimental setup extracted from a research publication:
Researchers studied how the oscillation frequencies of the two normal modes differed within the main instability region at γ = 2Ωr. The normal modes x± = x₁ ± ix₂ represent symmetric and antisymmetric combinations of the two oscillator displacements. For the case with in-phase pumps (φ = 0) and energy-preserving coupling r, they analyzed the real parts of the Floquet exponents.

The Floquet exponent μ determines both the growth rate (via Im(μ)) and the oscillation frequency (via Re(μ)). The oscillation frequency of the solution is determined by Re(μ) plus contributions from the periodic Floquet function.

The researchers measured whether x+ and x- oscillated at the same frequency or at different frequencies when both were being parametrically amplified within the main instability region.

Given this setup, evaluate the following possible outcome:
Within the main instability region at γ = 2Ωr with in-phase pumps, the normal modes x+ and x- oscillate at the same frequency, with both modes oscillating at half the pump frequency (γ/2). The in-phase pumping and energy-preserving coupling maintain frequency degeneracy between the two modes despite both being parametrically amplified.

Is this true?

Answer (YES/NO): NO